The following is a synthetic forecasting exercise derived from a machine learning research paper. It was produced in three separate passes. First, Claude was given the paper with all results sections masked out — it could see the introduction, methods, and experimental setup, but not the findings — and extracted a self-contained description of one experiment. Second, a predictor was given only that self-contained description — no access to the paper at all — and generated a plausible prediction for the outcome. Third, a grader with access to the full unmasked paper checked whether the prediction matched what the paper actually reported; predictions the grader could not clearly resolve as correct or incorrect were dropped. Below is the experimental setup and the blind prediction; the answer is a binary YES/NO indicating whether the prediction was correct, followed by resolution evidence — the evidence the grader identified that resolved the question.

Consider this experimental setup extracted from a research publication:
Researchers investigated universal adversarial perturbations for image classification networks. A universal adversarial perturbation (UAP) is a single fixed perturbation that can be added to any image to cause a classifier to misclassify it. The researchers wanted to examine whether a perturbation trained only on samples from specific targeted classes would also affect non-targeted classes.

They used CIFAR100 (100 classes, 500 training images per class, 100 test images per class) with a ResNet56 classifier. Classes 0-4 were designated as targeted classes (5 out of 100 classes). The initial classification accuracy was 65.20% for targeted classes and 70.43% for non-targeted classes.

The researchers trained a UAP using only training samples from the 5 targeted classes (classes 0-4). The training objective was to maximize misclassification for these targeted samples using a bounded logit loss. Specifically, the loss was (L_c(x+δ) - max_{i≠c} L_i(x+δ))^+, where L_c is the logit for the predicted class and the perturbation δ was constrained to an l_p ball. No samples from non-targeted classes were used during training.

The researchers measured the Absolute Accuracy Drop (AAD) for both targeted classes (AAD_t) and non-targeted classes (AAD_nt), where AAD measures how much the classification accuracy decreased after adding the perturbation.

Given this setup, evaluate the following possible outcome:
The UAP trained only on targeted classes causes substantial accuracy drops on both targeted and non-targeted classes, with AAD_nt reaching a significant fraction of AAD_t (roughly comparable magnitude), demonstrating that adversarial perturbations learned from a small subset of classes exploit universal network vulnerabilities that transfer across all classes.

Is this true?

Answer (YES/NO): YES